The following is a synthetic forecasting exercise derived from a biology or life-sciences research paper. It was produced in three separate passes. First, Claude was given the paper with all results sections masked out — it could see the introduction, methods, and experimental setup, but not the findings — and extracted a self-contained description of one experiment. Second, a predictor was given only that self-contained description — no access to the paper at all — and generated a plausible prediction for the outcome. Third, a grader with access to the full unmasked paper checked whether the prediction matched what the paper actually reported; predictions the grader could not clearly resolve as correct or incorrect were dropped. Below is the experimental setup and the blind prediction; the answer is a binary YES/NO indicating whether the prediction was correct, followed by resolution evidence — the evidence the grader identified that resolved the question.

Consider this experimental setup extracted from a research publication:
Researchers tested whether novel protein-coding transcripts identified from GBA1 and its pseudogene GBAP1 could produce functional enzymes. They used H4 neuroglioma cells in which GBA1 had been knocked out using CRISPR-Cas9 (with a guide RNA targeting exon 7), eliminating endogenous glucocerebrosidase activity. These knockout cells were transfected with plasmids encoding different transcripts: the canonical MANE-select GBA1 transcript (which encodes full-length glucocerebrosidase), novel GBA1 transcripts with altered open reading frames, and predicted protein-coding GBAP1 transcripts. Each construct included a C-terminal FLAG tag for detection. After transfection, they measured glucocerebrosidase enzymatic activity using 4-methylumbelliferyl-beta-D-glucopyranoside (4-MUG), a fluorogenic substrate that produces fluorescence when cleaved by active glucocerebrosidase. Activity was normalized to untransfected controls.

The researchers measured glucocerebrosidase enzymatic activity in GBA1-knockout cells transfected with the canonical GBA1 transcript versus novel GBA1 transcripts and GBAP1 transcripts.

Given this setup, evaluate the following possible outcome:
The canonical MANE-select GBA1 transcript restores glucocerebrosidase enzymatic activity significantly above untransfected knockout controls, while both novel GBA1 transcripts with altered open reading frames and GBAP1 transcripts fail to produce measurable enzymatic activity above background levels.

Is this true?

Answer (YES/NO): YES